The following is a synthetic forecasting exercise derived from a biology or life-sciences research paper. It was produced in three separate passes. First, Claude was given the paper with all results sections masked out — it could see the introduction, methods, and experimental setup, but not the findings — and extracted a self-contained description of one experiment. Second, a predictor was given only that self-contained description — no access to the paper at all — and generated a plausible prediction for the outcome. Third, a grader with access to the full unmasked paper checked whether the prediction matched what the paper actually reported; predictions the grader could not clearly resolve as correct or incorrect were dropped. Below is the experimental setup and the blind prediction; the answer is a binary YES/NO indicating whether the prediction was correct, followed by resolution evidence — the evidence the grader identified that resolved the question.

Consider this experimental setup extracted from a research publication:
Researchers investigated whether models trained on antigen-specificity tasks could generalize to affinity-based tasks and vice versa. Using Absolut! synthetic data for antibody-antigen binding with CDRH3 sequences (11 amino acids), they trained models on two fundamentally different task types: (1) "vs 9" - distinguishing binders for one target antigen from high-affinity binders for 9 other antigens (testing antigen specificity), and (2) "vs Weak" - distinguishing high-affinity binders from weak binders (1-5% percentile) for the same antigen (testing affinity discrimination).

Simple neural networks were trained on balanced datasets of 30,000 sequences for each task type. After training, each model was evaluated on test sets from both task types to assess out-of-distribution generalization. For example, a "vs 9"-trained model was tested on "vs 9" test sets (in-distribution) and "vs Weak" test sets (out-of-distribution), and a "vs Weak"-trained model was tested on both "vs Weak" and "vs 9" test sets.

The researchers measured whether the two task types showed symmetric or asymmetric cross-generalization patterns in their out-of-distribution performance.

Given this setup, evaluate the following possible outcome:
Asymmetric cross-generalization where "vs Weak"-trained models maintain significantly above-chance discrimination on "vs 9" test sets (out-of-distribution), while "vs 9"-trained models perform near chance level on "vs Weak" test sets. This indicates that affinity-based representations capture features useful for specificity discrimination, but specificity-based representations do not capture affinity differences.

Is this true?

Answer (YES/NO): NO